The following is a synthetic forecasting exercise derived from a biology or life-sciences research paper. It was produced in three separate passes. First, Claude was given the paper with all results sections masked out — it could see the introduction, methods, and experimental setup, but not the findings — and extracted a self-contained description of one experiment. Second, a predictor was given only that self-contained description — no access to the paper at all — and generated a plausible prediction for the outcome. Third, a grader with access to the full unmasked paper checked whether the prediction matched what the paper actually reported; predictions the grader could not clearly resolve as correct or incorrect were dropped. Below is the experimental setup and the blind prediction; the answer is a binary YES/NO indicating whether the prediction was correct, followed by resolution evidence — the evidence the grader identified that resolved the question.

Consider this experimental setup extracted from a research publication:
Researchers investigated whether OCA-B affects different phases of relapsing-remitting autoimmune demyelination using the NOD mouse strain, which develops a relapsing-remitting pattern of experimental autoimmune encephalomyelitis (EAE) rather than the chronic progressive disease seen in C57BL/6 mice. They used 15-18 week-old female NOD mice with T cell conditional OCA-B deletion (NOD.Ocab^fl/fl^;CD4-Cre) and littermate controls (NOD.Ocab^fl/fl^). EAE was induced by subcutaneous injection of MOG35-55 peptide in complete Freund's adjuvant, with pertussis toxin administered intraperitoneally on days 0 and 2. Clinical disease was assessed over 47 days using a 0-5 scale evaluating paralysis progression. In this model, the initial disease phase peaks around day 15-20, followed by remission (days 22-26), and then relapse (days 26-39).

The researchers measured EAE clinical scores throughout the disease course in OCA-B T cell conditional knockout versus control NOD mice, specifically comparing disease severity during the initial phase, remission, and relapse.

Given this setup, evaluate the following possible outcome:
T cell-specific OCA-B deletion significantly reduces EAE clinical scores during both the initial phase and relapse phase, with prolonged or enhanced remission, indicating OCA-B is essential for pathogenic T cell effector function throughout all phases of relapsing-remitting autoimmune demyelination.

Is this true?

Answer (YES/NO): NO